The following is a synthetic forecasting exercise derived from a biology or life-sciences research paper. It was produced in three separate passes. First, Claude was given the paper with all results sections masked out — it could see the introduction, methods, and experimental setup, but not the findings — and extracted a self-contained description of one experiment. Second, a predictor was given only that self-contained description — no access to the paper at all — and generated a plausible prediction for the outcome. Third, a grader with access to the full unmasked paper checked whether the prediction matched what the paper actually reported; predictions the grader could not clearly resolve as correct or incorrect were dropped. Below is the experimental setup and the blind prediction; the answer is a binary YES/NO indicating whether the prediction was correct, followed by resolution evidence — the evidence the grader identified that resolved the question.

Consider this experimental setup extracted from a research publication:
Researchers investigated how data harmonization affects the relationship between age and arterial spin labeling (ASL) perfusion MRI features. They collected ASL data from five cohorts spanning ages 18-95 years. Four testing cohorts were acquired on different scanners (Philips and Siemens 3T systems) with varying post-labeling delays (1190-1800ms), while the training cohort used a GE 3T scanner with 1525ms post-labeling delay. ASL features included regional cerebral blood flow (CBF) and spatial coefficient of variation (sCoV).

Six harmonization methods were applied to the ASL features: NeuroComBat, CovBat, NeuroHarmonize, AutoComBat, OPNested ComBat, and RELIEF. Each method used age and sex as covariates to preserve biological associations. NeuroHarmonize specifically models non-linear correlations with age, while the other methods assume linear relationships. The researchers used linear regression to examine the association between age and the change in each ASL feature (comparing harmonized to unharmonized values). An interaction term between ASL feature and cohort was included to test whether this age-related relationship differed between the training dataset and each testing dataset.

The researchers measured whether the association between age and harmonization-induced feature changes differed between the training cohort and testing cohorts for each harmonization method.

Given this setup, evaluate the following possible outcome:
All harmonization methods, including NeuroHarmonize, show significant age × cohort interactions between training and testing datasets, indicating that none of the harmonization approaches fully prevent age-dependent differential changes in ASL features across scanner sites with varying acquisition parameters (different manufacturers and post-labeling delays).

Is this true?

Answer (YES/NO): YES